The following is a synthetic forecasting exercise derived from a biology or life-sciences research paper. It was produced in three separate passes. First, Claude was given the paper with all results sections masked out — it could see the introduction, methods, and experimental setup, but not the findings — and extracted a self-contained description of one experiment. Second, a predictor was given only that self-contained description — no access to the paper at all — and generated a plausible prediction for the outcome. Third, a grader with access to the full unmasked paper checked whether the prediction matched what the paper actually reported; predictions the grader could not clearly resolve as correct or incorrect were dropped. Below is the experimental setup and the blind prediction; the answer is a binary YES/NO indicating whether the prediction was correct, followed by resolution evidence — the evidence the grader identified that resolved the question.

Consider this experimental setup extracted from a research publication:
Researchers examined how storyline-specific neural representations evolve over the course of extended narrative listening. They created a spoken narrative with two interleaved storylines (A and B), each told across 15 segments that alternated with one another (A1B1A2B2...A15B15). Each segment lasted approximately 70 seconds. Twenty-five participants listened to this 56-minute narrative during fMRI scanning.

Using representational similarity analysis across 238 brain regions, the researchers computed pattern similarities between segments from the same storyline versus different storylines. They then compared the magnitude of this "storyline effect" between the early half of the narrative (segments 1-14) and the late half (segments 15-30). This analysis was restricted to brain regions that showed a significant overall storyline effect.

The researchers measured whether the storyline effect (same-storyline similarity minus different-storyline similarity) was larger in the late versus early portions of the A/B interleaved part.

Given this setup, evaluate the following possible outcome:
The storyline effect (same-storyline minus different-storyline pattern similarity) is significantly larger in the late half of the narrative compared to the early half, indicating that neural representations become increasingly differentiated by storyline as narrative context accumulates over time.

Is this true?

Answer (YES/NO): YES